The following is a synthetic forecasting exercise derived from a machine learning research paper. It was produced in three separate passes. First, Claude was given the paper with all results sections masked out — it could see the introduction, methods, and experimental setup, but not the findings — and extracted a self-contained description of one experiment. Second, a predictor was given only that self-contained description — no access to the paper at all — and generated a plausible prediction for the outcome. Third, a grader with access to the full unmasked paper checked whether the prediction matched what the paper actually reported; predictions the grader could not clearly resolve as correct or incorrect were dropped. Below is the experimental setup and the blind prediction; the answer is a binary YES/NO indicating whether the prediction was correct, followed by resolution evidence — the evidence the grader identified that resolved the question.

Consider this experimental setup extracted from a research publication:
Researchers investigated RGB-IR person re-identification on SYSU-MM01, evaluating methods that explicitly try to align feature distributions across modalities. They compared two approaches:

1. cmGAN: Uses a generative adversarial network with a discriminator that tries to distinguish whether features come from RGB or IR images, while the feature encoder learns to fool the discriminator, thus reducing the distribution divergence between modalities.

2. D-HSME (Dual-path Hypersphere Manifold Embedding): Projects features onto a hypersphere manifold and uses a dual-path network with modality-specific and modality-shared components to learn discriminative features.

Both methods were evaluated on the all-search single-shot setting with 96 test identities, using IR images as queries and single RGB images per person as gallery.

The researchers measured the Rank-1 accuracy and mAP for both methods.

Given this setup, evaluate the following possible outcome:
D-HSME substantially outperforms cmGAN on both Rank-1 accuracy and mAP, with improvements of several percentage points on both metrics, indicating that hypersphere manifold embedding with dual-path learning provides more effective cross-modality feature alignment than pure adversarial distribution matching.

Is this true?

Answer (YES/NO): NO